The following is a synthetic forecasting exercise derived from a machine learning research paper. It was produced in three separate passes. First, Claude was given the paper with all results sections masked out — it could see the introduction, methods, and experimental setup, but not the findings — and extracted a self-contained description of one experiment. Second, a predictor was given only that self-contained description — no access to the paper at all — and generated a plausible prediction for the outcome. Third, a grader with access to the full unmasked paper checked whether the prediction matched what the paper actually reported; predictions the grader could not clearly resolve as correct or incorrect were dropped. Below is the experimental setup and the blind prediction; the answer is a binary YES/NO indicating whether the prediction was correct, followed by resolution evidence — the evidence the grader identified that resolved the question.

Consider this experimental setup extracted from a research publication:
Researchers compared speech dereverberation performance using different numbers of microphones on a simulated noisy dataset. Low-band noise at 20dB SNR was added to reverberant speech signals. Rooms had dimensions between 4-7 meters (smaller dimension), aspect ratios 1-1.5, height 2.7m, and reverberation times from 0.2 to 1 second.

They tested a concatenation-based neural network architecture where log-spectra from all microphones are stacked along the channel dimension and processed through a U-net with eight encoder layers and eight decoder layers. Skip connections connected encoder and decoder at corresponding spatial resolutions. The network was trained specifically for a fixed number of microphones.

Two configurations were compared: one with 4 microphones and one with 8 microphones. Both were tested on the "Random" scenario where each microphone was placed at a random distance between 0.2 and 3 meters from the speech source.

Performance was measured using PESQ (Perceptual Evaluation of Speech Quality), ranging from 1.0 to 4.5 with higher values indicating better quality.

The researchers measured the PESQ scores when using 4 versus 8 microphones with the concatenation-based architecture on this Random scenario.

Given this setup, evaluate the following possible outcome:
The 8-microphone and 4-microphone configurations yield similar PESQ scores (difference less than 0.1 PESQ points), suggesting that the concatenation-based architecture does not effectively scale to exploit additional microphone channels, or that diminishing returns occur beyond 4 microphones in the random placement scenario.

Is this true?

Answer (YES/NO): NO